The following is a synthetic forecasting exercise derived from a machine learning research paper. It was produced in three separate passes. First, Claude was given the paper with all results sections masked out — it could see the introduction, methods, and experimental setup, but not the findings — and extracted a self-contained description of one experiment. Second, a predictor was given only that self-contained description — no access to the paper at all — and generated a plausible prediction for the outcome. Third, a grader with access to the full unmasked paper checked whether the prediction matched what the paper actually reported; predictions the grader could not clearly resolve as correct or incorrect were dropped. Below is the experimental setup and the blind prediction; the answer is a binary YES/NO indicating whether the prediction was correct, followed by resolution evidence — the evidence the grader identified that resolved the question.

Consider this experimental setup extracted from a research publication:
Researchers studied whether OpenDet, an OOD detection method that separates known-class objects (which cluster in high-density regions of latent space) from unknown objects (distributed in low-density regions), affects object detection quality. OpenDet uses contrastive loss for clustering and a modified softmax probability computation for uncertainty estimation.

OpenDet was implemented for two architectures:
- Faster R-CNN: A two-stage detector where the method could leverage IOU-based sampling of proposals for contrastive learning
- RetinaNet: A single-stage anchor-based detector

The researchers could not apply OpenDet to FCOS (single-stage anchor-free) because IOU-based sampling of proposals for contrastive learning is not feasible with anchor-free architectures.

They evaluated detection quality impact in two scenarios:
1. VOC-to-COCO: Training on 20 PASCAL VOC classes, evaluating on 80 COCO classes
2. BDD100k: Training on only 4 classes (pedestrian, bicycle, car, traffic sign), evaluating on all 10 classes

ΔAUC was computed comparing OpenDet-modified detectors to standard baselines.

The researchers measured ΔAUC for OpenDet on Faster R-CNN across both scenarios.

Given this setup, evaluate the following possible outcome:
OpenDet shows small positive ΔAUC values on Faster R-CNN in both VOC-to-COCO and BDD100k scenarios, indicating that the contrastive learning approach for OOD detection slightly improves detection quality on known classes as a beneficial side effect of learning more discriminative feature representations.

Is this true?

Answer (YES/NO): NO